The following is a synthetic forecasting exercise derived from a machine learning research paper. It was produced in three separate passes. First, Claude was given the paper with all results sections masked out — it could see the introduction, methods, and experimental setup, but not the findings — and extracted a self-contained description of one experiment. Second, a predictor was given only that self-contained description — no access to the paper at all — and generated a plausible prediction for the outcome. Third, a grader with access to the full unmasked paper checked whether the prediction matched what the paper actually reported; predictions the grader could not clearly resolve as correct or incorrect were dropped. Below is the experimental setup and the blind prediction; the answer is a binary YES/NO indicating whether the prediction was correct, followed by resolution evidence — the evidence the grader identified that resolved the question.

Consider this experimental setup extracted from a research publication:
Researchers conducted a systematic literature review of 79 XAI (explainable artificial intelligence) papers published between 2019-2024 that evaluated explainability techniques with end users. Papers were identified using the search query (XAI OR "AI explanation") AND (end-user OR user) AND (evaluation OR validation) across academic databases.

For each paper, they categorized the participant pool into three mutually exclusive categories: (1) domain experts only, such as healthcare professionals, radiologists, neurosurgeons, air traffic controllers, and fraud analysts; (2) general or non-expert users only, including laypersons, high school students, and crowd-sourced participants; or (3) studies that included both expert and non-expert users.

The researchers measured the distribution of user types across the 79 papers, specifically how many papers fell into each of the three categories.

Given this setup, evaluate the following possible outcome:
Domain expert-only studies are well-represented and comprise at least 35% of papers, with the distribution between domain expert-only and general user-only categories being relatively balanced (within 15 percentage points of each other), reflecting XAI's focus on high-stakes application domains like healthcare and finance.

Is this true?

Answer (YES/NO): YES